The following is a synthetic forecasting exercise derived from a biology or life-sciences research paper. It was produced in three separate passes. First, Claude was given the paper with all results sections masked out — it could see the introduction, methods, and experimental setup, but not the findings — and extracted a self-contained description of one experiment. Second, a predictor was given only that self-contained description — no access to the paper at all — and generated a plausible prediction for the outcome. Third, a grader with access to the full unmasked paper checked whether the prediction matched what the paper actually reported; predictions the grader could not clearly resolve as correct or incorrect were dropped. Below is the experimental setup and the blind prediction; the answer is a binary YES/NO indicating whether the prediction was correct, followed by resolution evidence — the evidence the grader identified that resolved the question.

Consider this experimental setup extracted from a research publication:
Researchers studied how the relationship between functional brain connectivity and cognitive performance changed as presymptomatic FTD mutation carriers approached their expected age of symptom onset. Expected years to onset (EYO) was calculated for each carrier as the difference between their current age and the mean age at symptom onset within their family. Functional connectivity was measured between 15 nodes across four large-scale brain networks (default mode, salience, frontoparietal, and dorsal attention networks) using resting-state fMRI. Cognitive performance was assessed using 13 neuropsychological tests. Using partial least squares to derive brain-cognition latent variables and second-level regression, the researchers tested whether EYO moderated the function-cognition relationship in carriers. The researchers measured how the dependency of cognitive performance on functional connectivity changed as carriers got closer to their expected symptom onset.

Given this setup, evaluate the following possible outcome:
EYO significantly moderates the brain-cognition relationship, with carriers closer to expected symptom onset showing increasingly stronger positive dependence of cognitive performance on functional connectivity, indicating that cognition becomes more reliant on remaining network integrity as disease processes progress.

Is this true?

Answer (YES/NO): YES